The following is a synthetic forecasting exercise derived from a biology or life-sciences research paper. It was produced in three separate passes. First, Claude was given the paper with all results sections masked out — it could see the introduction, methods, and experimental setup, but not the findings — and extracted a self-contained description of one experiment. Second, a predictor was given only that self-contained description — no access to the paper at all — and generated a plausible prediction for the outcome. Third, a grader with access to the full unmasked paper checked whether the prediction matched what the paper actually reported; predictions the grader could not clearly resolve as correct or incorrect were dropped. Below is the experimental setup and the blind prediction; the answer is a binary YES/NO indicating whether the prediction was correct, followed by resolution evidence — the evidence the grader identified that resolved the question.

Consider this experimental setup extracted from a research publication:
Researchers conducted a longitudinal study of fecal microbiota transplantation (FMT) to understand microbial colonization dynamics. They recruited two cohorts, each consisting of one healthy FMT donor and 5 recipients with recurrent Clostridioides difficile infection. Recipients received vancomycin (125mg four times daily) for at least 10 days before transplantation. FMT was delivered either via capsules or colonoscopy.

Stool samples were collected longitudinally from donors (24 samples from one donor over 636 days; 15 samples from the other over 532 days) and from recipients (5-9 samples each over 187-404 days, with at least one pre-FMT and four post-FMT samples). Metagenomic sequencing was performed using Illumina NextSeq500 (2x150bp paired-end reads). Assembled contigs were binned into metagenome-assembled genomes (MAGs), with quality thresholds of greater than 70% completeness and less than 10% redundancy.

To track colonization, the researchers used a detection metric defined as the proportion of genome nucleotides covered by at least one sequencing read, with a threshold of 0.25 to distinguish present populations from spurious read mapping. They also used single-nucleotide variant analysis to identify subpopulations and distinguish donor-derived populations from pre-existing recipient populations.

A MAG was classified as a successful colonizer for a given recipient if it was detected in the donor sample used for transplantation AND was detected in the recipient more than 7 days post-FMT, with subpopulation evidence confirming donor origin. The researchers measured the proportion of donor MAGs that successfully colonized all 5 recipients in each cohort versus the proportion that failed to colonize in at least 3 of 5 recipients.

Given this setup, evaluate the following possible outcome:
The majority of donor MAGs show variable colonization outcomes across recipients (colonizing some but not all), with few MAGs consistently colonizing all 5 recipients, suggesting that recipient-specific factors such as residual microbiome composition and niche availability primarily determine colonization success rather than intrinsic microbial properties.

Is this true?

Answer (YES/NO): NO